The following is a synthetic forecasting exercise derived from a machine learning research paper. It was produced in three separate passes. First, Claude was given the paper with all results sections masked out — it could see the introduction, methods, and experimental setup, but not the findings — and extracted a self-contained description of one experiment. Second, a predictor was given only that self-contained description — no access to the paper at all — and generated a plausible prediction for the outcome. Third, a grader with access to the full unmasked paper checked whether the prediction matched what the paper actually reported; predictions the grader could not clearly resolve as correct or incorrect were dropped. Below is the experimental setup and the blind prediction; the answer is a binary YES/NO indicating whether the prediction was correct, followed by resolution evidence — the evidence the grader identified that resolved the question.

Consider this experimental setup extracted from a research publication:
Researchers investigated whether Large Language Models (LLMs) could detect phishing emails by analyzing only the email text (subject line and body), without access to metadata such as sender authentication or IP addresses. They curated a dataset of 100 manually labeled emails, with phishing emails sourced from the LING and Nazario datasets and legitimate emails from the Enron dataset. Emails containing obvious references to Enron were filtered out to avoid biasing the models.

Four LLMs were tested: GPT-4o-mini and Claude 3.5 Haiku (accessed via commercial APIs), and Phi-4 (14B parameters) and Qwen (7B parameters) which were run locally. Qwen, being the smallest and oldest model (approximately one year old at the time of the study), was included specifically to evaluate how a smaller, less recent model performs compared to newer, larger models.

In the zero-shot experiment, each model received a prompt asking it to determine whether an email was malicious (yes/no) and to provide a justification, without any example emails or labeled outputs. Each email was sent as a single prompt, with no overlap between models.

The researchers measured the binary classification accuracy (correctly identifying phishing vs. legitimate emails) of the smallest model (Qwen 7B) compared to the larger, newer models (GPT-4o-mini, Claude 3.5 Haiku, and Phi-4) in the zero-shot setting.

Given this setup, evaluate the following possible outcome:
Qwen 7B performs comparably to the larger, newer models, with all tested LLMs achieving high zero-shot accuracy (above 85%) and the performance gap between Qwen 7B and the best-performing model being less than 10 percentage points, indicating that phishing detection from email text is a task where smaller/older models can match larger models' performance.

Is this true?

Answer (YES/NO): NO